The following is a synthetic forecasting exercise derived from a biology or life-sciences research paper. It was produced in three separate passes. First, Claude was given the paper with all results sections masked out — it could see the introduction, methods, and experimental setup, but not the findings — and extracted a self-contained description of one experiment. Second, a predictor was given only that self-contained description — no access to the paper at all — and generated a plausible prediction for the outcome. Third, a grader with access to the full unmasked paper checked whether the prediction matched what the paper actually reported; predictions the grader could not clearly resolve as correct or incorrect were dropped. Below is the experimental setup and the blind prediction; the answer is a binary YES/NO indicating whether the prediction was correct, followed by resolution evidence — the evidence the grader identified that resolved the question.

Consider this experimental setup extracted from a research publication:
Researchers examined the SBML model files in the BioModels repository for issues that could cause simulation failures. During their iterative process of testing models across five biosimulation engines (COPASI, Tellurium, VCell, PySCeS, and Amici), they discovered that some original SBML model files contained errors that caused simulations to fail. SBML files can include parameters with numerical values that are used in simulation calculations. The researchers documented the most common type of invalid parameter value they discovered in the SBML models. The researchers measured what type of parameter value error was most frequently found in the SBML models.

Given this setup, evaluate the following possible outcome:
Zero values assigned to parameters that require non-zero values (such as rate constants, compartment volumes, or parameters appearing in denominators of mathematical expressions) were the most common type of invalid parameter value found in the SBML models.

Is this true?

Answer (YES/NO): NO